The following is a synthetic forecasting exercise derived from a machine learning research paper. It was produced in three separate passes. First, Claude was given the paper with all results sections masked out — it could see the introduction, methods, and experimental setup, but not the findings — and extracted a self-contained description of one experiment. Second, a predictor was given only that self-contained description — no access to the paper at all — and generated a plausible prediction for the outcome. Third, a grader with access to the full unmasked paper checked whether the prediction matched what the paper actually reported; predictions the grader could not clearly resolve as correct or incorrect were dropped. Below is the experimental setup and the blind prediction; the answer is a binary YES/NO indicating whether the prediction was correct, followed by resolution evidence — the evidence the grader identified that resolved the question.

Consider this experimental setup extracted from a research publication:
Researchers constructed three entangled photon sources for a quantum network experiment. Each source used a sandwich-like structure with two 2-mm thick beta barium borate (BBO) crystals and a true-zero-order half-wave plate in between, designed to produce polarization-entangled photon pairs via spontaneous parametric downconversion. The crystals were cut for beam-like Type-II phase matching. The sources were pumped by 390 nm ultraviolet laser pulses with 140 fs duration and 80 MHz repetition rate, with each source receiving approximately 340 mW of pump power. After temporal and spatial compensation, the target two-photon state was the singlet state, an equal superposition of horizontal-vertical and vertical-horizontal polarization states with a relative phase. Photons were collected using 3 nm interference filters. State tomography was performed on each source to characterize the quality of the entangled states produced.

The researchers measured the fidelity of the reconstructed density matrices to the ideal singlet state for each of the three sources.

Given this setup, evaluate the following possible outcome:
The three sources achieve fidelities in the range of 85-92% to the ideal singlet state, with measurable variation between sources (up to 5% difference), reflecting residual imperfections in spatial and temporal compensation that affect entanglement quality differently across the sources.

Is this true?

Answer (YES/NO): NO